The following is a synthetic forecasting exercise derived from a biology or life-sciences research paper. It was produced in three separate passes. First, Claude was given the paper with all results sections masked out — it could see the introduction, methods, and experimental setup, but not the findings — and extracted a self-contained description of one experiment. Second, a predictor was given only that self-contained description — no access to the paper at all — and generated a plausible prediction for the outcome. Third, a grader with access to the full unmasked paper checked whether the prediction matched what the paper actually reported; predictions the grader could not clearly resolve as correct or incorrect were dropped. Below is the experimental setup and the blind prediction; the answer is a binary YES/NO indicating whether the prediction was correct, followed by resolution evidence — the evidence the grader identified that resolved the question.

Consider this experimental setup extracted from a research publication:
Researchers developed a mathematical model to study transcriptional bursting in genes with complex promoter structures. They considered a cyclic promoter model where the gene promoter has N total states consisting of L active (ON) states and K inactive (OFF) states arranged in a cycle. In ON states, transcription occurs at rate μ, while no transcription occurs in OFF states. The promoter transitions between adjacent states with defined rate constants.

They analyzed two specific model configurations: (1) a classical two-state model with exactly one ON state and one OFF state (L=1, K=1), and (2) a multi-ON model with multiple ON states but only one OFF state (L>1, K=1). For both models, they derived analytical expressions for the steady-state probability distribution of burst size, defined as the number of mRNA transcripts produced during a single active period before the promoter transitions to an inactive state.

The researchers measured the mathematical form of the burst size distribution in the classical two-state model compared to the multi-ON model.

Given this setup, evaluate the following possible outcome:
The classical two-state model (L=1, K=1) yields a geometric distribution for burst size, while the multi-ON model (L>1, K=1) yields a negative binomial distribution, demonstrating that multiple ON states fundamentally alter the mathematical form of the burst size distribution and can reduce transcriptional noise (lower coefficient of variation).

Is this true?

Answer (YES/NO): NO